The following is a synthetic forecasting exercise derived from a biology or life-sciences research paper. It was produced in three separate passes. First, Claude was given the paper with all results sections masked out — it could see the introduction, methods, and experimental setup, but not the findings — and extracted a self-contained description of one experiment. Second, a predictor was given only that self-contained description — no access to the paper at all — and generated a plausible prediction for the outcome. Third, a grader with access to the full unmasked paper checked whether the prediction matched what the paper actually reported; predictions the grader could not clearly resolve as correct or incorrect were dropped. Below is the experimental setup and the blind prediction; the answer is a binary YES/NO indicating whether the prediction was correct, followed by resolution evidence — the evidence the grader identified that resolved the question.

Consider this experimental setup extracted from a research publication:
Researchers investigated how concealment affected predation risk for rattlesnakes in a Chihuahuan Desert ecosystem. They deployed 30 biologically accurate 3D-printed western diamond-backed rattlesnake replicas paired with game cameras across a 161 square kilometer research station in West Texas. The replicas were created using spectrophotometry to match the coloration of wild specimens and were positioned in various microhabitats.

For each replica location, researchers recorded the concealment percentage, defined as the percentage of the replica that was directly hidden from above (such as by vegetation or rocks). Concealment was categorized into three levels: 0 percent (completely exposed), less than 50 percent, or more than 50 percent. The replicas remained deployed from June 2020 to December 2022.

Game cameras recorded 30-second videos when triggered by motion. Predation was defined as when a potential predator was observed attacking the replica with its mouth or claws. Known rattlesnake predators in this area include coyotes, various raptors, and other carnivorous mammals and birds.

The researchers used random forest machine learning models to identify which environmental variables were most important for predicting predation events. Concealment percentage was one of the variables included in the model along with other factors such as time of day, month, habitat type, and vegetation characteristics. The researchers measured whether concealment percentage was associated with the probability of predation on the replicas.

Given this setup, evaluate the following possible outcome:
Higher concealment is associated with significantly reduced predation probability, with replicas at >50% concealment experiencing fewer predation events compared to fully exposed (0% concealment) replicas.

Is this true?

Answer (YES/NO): YES